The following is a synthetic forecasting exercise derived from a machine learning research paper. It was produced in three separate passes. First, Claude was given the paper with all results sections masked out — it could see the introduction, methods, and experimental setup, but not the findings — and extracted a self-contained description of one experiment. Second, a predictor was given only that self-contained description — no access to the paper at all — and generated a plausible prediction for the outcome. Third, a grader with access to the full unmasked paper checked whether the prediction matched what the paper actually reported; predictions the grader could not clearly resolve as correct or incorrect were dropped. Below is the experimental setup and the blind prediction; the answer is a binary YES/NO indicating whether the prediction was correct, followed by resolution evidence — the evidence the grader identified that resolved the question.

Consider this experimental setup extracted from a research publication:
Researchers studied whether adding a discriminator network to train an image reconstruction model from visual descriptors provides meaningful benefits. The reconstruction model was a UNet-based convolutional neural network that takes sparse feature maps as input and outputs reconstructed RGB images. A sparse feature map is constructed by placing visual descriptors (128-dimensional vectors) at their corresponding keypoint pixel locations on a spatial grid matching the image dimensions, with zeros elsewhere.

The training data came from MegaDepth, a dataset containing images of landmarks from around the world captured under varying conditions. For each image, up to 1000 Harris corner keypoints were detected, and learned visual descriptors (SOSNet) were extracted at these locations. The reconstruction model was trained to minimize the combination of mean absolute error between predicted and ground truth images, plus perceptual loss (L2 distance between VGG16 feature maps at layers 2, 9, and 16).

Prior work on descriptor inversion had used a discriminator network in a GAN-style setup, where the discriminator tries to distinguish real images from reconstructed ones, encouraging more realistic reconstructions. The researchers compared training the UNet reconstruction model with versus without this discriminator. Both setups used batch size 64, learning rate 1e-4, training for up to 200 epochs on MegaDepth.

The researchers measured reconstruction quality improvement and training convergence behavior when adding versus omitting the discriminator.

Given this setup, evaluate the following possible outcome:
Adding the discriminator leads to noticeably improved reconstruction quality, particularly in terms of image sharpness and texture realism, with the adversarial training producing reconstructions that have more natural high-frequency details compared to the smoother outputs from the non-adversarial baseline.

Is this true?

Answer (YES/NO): NO